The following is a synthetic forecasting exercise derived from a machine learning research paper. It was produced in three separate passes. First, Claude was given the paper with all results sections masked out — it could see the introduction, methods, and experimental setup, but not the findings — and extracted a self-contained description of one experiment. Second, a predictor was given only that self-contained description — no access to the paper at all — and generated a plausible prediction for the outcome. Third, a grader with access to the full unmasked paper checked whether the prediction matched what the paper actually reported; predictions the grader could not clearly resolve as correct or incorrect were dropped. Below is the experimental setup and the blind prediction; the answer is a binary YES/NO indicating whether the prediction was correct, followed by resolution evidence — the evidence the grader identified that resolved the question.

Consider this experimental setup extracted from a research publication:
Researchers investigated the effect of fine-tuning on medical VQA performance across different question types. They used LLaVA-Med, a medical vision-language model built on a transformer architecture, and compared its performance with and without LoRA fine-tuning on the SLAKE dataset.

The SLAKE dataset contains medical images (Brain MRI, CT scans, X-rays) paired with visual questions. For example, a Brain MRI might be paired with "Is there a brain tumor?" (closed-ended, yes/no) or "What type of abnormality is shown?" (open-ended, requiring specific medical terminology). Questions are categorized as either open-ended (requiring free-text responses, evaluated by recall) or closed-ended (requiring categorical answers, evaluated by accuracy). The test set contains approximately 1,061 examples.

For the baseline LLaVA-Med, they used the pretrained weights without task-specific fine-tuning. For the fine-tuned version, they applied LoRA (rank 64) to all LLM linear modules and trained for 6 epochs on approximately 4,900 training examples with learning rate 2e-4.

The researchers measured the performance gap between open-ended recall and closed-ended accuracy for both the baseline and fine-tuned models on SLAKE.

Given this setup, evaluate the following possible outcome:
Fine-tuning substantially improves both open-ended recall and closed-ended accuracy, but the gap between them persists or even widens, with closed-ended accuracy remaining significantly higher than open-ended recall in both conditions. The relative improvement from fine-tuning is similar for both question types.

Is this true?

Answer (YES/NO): NO